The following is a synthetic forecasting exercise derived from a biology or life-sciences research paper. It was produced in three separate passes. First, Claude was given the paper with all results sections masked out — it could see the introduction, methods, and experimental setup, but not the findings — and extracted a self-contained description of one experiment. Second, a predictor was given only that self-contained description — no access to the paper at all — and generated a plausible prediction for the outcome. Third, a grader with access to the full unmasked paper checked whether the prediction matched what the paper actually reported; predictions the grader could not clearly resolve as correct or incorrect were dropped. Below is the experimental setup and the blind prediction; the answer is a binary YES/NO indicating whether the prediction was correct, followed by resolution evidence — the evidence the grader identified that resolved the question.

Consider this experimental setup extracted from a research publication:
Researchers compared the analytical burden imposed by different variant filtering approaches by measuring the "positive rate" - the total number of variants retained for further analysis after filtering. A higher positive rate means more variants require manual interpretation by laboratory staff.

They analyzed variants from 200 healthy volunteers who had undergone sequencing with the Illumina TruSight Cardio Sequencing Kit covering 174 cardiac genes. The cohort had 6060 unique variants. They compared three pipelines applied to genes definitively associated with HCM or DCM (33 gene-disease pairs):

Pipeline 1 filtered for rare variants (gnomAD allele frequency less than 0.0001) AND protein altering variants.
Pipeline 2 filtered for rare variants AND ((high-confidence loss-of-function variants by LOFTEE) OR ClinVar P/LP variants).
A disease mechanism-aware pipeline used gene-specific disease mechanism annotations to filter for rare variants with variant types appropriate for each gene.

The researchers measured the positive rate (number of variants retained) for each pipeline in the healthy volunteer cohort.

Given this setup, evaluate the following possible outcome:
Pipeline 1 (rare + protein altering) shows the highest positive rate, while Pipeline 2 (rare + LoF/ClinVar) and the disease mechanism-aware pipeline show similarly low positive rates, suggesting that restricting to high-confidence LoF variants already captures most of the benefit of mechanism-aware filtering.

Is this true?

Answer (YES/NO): NO